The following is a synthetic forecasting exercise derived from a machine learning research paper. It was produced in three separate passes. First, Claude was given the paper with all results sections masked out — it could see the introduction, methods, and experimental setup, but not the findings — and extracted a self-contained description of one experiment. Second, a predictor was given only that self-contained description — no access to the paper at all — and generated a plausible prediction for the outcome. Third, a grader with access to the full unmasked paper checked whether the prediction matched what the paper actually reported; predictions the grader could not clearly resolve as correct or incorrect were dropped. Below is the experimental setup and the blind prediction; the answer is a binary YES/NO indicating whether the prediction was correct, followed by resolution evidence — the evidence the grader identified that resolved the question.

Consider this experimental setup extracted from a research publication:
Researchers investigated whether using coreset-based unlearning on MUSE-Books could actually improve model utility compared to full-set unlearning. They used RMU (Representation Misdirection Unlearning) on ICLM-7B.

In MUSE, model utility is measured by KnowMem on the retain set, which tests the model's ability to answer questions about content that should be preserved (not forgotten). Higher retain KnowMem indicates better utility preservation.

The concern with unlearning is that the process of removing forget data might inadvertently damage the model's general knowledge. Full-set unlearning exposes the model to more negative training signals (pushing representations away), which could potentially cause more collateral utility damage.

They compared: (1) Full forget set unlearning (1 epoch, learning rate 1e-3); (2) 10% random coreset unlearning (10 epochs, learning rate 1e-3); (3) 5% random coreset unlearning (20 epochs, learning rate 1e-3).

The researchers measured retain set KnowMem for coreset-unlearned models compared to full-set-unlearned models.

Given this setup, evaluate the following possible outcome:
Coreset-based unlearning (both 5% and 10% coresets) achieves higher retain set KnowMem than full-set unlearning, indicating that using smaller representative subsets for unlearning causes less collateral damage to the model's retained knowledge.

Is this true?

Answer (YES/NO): YES